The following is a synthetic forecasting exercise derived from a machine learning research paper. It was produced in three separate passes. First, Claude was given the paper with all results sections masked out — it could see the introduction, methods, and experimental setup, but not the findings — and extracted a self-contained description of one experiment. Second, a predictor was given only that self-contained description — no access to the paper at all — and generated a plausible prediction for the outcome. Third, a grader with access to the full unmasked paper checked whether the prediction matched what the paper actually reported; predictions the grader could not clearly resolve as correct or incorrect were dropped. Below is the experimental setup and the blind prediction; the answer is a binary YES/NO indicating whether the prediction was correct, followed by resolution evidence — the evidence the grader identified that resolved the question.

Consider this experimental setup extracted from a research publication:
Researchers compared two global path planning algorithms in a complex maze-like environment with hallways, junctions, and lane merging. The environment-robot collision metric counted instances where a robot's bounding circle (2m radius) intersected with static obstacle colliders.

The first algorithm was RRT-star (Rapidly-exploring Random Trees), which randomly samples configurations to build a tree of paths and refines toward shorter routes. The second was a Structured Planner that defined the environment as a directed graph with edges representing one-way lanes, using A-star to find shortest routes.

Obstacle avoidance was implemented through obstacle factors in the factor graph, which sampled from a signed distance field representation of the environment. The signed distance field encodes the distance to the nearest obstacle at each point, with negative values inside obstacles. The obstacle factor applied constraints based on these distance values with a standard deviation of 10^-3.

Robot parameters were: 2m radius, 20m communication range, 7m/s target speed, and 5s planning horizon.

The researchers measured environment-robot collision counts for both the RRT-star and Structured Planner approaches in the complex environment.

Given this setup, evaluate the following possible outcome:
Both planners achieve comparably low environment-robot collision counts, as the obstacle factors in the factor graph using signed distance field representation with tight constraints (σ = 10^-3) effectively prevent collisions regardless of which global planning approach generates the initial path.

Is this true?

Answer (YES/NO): YES